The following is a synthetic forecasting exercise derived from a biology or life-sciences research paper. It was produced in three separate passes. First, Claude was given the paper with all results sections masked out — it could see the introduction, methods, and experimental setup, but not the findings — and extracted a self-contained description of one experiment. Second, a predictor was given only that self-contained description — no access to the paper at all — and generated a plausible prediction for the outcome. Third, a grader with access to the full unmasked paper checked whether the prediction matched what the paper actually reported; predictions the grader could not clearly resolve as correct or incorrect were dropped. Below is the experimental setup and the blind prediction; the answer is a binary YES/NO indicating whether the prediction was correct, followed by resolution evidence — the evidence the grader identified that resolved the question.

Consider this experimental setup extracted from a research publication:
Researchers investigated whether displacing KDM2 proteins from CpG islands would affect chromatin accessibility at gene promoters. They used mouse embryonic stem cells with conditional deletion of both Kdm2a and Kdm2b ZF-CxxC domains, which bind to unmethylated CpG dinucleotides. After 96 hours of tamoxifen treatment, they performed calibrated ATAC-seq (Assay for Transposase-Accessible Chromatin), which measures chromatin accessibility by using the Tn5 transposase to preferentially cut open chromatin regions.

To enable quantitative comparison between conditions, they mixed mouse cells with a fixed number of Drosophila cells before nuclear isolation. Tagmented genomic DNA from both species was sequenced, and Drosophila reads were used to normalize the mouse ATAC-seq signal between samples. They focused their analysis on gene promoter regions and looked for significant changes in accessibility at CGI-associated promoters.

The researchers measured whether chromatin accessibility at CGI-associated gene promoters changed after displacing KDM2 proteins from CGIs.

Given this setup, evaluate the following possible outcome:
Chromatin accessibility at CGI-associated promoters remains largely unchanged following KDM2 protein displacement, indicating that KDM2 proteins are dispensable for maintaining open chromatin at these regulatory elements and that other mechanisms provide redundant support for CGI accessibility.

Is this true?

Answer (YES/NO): YES